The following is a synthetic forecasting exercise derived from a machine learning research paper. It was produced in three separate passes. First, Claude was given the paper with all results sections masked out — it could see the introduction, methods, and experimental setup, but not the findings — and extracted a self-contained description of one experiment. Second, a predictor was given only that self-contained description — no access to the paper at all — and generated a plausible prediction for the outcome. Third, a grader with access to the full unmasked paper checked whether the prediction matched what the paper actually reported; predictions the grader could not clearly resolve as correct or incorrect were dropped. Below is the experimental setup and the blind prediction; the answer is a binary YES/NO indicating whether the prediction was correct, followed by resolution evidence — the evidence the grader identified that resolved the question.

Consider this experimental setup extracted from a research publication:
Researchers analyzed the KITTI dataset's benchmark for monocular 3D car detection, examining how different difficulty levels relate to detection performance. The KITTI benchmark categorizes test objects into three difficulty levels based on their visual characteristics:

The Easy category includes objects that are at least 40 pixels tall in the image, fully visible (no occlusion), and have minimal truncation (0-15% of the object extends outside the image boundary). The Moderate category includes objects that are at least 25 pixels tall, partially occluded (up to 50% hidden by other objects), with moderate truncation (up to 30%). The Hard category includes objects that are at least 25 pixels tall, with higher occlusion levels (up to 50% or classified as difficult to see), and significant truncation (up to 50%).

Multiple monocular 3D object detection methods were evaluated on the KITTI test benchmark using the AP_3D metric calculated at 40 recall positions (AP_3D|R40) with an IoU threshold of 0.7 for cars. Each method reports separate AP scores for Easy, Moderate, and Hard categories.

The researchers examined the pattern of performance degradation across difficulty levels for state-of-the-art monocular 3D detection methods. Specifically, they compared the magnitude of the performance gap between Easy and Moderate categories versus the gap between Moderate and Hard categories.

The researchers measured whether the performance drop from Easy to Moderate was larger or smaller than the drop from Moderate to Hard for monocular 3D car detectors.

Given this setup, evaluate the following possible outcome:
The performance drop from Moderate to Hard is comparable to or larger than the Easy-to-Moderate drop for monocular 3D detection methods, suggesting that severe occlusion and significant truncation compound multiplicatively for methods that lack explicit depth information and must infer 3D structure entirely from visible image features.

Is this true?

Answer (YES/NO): NO